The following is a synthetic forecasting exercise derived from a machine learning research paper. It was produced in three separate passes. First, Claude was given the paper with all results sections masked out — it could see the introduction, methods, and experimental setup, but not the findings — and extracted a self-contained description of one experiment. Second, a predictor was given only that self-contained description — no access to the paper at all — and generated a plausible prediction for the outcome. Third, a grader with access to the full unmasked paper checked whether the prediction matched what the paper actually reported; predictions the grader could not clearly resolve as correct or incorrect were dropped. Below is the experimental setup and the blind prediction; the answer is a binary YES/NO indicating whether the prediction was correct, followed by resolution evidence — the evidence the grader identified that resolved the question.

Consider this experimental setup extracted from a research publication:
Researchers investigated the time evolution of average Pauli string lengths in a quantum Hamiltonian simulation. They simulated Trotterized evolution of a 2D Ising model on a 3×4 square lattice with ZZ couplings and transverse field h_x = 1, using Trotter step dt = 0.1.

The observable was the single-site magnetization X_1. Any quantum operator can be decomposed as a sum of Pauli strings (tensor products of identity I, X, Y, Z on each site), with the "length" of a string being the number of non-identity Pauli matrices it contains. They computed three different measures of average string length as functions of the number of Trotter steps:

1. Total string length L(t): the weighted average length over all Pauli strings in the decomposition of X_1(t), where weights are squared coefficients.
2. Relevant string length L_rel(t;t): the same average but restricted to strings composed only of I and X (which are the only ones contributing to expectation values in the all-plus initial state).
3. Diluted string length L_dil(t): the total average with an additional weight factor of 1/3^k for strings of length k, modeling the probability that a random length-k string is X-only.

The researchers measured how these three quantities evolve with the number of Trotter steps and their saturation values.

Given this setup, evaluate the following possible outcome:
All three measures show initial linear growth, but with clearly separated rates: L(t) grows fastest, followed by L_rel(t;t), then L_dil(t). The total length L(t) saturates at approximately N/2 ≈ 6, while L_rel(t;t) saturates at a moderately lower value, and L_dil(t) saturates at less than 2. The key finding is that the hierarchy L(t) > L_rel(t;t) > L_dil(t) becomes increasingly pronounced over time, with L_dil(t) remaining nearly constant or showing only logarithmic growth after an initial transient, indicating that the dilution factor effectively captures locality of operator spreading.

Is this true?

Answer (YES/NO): NO